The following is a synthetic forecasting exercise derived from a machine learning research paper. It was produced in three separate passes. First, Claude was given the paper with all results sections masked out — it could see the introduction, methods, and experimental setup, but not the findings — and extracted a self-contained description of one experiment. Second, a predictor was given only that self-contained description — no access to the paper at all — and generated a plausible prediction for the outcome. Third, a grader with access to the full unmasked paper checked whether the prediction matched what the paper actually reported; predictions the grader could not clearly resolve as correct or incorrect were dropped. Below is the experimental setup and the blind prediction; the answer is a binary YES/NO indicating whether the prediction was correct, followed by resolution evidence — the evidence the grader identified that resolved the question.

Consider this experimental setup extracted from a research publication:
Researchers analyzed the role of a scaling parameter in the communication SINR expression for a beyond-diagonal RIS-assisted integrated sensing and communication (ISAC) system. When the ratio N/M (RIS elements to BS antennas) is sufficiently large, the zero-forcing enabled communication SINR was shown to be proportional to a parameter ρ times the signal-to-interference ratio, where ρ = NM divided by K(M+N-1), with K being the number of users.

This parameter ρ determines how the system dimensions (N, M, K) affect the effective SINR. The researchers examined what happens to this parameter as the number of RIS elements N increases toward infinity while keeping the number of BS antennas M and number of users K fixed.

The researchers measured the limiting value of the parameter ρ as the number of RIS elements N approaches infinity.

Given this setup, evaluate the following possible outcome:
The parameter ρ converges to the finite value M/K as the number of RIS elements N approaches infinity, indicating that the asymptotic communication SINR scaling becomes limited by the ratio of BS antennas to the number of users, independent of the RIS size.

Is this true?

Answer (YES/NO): YES